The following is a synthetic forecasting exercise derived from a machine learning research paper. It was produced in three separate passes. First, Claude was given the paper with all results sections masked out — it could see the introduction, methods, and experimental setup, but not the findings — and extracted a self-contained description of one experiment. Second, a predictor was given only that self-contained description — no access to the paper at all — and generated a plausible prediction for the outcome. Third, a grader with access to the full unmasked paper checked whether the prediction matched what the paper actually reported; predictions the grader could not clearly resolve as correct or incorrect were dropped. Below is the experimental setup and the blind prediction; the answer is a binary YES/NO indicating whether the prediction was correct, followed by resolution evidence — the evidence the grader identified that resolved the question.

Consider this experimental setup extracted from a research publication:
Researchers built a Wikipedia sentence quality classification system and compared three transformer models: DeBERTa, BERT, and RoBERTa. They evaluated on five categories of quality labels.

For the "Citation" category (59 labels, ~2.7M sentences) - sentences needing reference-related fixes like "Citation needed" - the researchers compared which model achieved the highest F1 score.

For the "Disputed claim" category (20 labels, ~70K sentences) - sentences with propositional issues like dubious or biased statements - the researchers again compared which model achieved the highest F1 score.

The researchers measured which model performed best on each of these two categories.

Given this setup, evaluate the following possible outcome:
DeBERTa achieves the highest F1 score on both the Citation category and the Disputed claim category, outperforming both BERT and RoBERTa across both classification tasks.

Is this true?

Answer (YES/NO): NO